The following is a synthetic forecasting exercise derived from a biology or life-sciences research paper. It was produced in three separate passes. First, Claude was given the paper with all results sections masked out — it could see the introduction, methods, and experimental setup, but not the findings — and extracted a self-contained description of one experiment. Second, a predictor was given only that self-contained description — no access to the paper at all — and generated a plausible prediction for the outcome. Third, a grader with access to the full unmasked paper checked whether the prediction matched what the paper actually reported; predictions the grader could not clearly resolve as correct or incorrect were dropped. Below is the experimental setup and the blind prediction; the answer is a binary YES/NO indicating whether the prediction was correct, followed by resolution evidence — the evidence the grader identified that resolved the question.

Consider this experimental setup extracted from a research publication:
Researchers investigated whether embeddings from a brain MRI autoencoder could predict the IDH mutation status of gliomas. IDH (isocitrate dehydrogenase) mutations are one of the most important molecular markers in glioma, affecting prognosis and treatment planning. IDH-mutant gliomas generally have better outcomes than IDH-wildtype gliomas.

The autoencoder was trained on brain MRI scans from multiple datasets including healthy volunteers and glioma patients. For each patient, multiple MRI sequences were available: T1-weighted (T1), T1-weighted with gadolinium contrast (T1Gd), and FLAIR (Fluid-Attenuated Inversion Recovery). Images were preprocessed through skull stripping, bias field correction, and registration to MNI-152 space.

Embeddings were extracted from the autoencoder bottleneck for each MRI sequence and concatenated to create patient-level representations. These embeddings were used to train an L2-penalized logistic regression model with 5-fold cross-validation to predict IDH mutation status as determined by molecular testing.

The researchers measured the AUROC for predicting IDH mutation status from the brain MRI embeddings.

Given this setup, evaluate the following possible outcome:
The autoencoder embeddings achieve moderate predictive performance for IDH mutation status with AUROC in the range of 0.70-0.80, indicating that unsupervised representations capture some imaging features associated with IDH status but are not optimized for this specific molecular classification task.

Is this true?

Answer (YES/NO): NO